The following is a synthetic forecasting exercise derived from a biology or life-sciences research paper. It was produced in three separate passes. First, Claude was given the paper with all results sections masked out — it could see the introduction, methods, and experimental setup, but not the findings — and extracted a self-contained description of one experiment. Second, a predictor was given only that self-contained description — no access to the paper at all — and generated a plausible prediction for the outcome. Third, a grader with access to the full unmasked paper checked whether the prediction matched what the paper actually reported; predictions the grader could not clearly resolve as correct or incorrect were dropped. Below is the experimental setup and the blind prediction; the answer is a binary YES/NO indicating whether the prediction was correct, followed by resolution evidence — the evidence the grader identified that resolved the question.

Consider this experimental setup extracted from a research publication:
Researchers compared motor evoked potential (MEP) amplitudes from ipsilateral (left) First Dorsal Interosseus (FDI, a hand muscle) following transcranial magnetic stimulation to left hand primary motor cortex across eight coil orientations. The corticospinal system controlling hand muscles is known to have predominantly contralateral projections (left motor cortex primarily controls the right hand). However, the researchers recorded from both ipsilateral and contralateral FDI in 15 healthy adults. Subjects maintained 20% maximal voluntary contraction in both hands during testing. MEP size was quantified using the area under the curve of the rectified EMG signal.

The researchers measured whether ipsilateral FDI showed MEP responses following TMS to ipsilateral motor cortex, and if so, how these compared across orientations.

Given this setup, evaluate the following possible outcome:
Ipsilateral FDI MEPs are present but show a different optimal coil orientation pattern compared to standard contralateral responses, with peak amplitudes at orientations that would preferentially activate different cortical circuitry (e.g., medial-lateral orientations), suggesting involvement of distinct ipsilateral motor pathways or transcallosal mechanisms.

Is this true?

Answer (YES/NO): NO